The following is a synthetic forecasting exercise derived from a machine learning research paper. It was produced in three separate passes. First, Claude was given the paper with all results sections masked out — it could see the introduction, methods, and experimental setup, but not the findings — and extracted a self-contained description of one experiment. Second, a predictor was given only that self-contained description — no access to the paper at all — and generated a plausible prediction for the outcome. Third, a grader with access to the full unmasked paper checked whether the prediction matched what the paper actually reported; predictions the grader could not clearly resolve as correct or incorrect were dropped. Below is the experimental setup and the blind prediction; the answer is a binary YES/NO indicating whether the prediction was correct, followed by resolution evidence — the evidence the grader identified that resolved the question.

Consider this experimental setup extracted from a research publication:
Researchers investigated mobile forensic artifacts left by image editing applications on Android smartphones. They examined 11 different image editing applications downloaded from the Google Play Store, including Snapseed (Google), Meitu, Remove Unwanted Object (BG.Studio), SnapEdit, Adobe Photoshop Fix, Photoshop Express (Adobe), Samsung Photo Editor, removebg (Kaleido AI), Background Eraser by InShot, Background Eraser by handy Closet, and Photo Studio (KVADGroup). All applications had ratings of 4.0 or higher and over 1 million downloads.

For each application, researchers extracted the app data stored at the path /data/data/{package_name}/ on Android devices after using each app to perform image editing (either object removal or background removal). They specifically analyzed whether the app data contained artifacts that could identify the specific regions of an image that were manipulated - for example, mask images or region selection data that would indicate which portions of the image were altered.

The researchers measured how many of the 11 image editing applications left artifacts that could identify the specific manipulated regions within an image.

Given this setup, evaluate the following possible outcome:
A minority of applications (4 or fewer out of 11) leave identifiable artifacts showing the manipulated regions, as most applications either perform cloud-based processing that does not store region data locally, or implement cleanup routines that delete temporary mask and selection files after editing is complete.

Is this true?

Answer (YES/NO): YES